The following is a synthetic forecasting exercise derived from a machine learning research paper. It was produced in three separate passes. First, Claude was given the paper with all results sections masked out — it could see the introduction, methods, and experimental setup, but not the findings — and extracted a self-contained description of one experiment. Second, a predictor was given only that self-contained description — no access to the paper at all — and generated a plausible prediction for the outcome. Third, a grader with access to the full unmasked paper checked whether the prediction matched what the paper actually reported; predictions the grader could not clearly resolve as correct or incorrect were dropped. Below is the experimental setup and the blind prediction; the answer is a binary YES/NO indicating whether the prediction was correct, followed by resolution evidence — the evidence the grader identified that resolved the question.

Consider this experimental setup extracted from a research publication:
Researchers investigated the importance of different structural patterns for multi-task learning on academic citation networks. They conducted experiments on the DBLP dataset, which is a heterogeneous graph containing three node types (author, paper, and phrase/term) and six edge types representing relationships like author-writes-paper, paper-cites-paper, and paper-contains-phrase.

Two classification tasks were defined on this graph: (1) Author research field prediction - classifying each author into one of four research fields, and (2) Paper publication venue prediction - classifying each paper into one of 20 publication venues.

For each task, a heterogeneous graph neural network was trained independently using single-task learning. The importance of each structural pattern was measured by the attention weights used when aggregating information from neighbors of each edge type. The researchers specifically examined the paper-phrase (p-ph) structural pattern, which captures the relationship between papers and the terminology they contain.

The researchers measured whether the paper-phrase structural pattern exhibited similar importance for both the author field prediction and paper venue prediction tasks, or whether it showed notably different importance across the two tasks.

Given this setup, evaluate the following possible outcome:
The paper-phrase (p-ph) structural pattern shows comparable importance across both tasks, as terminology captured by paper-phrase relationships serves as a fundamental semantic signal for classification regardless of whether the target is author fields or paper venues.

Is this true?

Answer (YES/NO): NO